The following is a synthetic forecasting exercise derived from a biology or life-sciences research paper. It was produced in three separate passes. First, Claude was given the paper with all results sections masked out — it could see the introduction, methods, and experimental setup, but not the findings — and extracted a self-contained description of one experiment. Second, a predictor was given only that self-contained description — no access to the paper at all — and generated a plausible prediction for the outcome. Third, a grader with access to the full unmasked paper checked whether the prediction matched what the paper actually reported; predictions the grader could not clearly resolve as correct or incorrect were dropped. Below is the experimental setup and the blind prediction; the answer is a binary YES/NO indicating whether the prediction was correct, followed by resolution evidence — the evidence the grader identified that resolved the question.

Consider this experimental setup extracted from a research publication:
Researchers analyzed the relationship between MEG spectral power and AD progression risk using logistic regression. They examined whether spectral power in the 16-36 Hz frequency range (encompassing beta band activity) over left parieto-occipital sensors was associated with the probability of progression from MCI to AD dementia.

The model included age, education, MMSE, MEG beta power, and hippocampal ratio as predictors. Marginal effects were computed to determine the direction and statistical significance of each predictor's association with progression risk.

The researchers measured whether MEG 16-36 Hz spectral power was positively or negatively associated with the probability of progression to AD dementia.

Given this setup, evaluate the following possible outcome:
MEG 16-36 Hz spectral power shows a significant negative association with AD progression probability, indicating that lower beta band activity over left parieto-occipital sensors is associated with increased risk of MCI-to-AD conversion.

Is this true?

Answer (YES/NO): YES